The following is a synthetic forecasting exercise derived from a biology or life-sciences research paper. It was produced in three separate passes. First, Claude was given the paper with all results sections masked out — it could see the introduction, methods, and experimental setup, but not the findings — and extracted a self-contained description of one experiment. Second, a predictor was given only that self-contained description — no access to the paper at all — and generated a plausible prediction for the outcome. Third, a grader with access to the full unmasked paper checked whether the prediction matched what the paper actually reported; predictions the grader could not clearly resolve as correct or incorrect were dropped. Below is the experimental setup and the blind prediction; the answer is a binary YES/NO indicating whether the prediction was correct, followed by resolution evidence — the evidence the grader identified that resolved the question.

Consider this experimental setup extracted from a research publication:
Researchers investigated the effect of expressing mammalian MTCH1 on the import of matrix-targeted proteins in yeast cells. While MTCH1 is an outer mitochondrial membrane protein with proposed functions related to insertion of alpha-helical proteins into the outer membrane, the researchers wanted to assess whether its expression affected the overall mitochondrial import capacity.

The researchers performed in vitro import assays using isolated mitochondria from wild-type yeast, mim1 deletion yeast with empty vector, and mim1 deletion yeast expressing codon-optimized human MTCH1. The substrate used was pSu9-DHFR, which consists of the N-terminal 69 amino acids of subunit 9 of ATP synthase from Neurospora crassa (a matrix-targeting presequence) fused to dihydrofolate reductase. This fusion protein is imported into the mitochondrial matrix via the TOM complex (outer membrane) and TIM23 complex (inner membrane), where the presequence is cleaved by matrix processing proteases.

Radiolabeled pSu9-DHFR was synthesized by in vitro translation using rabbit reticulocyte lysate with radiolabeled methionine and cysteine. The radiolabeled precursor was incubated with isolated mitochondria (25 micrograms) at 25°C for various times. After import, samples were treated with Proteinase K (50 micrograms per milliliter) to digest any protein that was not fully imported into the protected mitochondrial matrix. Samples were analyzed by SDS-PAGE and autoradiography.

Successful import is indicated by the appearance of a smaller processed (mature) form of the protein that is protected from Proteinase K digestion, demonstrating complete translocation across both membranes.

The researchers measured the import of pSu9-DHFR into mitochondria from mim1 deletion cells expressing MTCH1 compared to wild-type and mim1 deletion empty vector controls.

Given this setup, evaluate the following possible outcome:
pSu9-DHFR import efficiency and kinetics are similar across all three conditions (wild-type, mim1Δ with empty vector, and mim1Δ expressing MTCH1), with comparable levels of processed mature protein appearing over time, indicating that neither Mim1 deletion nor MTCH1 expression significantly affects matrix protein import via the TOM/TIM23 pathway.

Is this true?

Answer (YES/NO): NO